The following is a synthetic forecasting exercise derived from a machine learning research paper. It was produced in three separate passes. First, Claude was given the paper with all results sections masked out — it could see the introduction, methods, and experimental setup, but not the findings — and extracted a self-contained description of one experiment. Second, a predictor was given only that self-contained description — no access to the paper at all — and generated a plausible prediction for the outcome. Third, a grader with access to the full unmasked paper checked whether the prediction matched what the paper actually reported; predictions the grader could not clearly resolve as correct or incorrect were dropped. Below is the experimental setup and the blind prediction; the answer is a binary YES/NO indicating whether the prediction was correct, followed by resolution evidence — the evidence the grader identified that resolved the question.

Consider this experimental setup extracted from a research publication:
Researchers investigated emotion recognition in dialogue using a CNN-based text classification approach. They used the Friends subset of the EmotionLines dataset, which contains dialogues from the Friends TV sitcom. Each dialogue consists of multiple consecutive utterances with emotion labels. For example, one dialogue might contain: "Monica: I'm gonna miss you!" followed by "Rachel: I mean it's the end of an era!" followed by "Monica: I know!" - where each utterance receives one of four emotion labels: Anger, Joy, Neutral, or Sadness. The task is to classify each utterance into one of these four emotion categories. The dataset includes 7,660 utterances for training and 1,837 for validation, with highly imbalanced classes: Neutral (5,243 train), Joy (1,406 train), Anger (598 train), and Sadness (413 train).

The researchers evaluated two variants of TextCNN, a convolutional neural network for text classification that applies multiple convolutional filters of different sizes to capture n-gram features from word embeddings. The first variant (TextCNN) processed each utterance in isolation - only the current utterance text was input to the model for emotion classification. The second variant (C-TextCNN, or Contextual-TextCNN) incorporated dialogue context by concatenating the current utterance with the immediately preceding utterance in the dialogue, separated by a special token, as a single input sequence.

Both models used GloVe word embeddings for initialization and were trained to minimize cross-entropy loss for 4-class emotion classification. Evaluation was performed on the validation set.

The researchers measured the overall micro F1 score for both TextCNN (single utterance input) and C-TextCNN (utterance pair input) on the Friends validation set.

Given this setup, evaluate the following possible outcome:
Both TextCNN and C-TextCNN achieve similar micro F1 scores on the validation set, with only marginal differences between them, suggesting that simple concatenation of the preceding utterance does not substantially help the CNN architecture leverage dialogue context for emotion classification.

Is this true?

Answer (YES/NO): YES